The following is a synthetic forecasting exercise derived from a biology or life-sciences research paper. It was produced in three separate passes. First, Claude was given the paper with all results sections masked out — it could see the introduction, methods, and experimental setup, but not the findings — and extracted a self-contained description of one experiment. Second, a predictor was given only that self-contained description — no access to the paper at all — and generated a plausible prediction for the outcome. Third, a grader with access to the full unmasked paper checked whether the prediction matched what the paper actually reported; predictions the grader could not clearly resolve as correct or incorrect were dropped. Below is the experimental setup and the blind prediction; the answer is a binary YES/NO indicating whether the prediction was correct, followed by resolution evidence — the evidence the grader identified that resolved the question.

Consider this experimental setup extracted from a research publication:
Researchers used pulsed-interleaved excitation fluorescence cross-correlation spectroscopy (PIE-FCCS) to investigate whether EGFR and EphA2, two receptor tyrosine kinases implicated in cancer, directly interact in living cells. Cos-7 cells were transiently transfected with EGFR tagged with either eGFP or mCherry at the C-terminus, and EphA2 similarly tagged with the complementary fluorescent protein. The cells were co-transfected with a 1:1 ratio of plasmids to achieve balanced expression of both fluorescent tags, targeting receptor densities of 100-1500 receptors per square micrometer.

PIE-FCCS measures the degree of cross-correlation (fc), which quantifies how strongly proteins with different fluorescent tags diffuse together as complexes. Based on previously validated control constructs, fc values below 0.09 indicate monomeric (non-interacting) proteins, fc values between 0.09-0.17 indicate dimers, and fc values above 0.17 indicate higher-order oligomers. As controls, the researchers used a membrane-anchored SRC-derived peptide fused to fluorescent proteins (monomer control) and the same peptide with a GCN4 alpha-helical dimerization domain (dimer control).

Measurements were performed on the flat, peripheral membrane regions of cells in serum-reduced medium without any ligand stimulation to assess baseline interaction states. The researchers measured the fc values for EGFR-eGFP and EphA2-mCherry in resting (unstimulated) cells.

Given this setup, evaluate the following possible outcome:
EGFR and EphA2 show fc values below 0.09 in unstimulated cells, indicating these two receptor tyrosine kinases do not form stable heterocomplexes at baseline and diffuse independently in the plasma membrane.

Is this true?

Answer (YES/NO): YES